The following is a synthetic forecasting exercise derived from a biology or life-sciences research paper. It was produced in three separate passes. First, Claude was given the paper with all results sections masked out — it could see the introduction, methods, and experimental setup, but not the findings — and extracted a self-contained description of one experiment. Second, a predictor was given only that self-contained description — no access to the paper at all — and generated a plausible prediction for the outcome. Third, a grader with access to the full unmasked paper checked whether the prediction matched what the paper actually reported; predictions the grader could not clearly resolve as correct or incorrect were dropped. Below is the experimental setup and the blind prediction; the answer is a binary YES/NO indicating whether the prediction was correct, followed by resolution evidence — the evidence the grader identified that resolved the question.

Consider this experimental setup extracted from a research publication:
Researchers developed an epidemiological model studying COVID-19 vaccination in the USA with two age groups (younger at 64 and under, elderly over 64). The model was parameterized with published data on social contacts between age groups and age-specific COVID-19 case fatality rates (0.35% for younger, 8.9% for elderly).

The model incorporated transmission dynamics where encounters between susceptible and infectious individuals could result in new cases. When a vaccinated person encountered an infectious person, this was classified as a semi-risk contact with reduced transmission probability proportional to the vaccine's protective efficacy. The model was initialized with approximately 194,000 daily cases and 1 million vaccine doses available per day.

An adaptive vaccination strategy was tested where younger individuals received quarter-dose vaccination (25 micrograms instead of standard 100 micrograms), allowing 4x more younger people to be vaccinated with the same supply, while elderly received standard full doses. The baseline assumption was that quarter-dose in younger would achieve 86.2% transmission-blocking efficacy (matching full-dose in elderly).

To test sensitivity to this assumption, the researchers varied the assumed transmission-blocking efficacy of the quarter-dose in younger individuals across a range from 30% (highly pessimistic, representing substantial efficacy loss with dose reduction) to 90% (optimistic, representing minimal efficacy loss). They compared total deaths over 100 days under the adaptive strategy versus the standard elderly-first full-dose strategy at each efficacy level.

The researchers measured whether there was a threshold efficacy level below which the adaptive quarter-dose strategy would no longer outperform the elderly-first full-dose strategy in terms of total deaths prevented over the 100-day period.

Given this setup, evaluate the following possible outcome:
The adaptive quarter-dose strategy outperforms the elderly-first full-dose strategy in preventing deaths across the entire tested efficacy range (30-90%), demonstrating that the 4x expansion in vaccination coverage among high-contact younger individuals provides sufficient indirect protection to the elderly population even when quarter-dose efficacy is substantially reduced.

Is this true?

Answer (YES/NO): YES